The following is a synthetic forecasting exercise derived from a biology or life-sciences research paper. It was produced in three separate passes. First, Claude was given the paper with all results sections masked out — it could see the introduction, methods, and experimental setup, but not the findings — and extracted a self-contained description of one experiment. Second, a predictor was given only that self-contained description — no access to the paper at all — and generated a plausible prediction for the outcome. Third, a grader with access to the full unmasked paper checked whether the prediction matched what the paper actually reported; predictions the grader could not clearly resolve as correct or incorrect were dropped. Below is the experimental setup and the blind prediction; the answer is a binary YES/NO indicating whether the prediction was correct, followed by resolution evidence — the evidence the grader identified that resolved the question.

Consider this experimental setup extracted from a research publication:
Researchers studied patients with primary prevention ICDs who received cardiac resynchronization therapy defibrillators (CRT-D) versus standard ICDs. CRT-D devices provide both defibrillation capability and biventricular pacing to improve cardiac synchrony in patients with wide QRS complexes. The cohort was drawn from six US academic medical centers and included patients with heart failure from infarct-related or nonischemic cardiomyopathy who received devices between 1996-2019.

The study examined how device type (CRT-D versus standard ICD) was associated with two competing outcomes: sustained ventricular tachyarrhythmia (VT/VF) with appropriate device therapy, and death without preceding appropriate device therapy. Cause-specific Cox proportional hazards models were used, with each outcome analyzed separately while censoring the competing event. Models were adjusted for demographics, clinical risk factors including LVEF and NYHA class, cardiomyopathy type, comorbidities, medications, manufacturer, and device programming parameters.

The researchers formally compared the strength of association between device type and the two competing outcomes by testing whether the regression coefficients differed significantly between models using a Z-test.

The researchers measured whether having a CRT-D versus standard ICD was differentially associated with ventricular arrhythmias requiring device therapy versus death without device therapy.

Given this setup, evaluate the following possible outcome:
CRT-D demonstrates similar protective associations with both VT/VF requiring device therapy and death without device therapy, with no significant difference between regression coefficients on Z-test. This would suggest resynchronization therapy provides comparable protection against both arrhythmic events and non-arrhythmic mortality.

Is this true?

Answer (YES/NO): YES